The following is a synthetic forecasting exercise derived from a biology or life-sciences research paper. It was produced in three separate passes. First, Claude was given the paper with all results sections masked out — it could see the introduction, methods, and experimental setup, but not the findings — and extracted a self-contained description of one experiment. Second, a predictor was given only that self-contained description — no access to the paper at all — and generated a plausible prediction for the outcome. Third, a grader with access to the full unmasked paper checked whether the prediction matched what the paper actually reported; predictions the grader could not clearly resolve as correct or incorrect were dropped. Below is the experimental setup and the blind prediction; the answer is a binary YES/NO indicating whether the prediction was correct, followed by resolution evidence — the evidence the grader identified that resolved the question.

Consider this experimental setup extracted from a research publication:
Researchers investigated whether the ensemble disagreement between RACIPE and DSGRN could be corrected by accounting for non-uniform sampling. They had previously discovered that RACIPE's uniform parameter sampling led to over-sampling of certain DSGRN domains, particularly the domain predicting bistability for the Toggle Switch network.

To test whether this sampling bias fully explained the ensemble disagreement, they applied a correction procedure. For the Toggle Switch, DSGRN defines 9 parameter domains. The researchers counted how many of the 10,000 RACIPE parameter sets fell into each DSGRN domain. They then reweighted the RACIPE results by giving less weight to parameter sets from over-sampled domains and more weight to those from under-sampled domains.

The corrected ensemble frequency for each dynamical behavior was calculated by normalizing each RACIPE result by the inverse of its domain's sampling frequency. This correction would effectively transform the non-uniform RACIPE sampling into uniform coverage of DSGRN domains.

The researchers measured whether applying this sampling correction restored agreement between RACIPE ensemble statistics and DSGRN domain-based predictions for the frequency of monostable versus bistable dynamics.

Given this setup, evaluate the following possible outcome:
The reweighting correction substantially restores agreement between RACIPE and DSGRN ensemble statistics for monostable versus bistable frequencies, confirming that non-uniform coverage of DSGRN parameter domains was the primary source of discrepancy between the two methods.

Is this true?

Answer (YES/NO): YES